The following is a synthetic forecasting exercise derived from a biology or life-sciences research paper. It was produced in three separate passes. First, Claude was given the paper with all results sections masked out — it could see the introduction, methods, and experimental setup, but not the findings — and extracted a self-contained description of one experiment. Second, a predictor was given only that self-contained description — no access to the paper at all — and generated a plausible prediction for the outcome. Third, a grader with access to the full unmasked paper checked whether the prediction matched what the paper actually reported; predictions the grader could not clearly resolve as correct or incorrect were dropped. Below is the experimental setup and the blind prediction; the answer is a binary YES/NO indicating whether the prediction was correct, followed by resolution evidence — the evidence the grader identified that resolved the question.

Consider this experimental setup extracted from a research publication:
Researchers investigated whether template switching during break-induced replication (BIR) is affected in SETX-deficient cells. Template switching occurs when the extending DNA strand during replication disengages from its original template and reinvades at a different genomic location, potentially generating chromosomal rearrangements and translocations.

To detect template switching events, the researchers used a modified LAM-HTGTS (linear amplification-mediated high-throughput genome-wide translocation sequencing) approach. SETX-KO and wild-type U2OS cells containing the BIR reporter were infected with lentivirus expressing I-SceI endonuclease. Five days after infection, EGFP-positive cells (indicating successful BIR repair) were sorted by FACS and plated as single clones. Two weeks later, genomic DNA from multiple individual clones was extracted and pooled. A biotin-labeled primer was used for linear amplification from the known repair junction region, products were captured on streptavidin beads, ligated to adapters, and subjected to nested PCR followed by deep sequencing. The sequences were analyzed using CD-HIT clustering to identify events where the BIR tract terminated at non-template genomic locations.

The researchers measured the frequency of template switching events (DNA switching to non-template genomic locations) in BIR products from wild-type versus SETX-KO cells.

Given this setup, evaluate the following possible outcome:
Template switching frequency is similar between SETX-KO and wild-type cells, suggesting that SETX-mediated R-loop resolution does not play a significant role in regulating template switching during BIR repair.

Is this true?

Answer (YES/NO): NO